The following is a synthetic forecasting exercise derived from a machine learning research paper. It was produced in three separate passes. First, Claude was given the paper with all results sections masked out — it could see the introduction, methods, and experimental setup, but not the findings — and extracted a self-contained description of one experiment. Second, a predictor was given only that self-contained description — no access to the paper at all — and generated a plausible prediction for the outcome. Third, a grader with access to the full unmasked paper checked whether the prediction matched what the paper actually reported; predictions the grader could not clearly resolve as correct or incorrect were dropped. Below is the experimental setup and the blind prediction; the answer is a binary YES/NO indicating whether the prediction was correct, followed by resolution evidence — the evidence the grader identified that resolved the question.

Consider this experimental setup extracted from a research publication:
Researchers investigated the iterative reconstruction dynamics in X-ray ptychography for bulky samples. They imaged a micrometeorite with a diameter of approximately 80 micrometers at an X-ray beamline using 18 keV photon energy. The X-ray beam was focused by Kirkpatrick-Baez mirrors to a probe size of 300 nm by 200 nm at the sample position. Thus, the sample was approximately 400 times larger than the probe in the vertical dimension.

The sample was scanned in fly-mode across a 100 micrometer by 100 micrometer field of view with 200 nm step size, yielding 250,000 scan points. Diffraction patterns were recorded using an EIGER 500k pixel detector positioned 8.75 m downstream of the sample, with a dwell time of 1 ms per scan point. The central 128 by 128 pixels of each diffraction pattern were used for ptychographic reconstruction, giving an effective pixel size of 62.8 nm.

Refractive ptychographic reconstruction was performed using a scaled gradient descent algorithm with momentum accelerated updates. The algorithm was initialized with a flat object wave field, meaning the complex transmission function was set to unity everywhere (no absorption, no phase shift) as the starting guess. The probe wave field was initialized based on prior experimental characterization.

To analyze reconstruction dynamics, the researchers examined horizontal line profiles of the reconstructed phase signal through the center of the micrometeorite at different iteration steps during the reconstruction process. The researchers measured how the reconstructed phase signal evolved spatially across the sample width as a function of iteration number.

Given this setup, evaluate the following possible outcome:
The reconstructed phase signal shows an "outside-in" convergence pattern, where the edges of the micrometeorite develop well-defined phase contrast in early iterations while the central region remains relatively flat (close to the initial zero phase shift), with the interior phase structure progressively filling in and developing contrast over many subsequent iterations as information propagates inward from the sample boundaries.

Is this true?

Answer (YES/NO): YES